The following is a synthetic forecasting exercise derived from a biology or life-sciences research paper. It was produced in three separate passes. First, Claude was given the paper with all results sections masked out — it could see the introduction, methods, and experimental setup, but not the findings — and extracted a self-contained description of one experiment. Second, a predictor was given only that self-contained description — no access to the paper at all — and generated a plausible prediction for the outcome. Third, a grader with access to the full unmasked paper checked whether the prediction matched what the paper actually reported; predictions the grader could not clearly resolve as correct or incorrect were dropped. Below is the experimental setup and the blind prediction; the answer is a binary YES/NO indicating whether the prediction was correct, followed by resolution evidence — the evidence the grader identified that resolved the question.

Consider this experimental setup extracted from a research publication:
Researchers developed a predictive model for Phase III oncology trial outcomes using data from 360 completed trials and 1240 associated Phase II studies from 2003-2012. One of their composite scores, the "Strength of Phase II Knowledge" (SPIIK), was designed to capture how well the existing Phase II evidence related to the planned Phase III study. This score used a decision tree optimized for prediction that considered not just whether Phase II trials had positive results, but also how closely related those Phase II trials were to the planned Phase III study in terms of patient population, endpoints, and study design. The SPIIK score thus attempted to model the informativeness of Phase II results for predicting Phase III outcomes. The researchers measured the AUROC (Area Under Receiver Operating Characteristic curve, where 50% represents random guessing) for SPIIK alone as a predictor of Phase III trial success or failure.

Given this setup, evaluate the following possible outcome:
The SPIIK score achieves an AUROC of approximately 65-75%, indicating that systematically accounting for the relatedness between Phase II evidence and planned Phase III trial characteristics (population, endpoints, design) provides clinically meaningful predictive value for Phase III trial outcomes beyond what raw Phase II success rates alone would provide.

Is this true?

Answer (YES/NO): NO